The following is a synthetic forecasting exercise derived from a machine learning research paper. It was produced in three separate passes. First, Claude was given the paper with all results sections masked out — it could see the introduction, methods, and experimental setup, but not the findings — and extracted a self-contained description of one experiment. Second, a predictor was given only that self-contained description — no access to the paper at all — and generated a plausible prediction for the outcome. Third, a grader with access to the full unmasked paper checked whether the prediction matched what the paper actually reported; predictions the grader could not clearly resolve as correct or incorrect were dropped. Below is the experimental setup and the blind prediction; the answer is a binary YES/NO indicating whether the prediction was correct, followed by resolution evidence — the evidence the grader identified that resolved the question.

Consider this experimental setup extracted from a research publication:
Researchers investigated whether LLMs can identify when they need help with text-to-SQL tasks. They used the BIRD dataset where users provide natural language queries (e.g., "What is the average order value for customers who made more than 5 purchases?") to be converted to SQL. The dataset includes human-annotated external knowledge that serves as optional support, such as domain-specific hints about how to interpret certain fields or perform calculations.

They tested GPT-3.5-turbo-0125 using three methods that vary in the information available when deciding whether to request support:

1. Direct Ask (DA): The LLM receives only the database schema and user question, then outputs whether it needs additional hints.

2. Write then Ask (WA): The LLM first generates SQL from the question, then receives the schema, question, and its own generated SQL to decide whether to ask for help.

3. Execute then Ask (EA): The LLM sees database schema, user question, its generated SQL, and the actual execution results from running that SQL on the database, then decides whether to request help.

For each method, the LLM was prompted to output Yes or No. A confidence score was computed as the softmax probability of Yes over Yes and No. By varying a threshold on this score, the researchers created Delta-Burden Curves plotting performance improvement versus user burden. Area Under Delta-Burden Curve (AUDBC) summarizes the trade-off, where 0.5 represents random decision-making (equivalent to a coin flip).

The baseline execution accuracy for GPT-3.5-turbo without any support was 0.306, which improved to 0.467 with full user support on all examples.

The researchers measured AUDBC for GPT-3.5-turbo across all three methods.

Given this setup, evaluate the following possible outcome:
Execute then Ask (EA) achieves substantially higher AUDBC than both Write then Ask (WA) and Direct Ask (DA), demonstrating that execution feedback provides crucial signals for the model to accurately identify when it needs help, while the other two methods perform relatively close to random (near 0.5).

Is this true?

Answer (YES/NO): YES